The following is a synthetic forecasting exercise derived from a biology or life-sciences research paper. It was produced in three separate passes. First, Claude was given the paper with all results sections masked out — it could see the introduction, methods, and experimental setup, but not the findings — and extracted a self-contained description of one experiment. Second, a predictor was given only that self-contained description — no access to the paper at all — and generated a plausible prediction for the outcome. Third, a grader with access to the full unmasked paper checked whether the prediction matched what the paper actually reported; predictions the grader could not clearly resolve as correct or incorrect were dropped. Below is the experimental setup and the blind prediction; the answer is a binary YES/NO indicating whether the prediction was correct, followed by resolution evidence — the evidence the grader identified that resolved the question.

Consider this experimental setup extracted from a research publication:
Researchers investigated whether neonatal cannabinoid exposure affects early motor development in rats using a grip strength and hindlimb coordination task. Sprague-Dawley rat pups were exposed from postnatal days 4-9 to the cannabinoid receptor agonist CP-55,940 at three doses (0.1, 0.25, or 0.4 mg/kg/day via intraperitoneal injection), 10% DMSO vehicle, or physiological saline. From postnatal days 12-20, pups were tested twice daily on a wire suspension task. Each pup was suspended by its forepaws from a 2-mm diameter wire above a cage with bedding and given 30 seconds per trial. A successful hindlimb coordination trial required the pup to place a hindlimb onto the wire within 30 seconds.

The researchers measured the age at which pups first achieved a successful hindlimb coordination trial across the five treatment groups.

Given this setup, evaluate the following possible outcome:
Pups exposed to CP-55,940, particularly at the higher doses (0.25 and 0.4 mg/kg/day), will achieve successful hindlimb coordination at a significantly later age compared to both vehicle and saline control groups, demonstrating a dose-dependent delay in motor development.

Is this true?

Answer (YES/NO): NO